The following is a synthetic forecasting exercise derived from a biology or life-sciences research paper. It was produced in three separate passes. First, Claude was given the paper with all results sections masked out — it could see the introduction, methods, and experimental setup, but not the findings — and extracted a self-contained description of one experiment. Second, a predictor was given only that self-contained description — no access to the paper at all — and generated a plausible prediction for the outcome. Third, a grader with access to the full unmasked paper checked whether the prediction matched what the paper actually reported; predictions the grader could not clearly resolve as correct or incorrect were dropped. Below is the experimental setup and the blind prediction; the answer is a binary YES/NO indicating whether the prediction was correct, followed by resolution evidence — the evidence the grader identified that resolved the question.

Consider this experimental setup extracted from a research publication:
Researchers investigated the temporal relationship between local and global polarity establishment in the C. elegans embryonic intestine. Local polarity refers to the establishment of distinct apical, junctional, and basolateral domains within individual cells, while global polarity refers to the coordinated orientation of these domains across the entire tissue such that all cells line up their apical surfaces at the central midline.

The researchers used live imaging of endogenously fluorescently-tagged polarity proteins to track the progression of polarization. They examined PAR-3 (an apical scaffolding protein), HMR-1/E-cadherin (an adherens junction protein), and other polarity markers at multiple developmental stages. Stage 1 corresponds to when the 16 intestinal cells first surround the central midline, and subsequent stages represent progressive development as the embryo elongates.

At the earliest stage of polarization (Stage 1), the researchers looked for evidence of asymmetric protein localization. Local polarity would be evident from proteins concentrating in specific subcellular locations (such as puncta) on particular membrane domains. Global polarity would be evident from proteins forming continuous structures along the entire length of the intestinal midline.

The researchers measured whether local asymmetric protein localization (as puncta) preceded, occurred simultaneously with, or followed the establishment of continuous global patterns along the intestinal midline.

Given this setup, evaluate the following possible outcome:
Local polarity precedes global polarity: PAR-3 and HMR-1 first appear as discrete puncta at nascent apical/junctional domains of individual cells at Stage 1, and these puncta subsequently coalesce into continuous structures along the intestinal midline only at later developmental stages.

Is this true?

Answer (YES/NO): YES